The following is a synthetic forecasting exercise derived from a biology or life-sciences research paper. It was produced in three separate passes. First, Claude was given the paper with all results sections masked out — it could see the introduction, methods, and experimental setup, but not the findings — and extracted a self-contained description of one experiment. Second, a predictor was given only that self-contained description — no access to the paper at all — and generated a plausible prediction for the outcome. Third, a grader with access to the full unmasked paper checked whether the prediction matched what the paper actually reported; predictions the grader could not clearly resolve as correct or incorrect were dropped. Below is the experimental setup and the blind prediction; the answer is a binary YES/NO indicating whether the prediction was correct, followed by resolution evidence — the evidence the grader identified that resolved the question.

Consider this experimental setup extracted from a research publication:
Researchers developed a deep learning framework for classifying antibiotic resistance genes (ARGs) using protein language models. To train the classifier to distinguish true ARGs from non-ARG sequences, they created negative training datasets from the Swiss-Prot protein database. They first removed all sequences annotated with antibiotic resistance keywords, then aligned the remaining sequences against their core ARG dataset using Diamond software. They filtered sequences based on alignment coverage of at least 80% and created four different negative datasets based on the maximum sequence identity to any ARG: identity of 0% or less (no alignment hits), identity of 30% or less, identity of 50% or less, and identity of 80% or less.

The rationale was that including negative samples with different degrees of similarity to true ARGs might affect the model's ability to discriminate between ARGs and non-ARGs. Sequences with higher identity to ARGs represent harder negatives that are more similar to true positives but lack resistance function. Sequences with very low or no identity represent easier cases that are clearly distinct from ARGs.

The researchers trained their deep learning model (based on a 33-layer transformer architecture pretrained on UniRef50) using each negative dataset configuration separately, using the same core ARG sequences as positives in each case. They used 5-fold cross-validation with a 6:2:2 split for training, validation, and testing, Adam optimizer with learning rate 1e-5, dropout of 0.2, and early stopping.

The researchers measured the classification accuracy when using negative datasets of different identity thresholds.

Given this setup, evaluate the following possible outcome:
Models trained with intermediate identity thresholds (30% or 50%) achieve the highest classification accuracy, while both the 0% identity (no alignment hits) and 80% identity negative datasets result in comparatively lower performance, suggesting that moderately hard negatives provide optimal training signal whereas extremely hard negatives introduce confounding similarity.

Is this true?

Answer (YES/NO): NO